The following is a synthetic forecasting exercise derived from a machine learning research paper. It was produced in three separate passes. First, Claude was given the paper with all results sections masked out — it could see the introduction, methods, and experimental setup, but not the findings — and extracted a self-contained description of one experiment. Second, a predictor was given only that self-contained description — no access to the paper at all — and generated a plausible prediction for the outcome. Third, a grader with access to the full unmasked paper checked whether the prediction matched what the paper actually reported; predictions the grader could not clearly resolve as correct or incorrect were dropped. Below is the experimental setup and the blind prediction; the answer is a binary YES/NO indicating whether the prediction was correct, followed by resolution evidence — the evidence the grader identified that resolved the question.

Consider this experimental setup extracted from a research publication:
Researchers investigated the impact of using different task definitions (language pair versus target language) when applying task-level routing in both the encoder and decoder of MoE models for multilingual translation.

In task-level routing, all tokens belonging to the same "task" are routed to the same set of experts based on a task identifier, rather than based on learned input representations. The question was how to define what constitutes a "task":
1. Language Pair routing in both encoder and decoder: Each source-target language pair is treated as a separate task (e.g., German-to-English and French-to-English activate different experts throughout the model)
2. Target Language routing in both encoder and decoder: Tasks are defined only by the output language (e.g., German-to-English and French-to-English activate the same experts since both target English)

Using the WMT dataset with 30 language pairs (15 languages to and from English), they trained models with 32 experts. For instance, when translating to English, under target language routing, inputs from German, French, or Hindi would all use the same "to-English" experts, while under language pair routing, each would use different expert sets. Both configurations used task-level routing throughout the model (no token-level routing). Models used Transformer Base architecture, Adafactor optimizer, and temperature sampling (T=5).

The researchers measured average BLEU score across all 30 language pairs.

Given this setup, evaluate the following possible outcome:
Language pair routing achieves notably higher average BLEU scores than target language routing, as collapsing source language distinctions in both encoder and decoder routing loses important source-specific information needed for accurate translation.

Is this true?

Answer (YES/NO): NO